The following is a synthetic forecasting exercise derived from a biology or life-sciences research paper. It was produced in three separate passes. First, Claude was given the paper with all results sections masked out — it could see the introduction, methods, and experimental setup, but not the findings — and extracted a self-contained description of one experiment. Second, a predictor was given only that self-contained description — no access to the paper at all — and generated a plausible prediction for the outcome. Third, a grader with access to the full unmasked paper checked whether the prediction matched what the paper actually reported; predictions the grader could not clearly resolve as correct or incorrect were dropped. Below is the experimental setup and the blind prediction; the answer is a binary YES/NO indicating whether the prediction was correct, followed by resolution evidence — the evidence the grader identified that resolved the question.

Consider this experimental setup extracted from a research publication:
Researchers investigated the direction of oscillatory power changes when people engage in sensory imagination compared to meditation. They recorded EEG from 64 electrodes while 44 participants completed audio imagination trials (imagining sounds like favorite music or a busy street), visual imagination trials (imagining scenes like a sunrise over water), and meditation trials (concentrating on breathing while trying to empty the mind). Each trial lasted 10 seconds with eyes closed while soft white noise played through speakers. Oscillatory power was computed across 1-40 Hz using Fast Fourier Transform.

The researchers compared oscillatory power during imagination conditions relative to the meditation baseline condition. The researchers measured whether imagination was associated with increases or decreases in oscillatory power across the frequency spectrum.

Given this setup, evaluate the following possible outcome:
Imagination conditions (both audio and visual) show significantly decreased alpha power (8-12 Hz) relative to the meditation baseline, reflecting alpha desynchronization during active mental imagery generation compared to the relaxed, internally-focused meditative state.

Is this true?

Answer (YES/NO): YES